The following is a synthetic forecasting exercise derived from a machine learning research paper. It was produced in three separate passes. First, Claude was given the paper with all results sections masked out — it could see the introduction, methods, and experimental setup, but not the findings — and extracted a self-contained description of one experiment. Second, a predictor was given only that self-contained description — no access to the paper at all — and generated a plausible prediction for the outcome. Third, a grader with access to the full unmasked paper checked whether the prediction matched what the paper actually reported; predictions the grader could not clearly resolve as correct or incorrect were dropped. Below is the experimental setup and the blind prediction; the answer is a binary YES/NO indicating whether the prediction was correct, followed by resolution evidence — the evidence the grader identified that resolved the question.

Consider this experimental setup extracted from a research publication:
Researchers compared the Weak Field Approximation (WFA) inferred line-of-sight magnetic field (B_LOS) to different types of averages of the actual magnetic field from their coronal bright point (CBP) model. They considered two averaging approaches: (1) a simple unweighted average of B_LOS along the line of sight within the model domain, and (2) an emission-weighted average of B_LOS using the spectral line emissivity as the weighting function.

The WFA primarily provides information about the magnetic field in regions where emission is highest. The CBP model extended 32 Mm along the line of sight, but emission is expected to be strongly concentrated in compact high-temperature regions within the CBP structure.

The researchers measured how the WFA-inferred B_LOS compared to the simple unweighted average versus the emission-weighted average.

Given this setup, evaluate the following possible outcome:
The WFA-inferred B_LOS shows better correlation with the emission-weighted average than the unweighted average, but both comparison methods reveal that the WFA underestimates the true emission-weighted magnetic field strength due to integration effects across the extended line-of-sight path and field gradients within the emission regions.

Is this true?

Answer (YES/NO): NO